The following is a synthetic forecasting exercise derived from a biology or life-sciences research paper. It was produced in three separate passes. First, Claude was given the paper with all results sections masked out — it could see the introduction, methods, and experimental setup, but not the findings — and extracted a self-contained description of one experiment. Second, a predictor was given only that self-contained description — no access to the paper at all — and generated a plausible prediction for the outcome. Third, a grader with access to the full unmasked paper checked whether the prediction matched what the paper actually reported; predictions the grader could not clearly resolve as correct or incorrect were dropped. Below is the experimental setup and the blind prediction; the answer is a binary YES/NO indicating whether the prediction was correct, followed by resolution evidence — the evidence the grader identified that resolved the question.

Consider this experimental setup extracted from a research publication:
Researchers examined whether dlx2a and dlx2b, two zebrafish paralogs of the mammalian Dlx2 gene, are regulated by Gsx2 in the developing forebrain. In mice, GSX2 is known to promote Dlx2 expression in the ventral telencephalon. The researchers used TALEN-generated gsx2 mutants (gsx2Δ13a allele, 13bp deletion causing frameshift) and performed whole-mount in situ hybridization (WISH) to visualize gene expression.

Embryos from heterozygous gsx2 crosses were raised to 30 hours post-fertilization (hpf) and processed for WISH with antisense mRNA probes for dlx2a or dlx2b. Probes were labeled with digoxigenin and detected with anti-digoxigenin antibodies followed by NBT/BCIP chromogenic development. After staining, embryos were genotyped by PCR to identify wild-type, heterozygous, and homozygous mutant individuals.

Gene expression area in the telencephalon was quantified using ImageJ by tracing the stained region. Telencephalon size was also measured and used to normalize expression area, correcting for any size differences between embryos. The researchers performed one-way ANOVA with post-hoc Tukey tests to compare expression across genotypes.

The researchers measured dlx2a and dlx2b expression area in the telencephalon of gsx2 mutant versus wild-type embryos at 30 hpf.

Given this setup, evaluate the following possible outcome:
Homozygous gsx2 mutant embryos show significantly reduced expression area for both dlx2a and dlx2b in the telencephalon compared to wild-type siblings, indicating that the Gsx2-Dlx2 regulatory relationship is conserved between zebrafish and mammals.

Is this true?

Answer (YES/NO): YES